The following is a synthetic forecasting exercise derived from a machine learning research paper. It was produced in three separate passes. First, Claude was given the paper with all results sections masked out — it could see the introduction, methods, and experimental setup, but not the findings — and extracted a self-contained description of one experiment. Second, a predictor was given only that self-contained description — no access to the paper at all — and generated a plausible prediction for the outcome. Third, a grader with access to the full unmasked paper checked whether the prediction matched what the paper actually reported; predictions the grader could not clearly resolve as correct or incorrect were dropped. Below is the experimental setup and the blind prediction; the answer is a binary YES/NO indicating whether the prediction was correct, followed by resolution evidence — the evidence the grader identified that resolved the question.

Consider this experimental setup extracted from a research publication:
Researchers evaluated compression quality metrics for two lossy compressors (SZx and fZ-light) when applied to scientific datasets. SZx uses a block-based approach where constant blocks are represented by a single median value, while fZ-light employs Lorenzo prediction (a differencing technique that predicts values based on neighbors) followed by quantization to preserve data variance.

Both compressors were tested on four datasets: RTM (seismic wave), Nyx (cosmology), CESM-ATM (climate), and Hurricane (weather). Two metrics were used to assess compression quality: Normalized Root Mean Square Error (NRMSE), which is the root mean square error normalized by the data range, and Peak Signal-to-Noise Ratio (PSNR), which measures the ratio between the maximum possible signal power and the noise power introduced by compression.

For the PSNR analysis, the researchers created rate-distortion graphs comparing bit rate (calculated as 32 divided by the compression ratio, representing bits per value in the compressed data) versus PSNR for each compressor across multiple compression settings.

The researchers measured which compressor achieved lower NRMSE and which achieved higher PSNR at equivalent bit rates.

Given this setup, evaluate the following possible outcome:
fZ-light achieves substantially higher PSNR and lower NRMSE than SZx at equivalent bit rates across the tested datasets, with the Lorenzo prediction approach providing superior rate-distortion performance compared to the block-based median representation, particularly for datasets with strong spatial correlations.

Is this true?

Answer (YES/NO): NO